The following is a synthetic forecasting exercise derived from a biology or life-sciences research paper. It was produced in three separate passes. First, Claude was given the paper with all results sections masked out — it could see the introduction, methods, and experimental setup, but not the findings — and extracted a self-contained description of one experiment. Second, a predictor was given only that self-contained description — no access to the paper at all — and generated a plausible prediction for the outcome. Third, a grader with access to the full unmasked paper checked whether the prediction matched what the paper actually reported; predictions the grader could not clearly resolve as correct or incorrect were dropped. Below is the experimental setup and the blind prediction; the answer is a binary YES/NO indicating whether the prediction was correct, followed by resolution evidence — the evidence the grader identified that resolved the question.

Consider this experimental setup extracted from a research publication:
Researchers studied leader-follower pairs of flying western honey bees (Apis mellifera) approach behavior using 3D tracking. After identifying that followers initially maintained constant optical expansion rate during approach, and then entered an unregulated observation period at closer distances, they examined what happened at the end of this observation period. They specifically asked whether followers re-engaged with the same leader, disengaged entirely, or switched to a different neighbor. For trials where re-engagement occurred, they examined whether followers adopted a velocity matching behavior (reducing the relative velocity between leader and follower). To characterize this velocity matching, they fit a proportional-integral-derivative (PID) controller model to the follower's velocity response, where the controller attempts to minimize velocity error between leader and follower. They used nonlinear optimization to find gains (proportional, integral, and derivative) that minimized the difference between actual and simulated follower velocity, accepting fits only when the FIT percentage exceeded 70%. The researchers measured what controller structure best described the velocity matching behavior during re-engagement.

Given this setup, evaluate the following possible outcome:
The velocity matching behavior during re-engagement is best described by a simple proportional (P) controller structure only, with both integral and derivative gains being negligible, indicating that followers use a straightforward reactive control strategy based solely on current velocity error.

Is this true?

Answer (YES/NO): NO